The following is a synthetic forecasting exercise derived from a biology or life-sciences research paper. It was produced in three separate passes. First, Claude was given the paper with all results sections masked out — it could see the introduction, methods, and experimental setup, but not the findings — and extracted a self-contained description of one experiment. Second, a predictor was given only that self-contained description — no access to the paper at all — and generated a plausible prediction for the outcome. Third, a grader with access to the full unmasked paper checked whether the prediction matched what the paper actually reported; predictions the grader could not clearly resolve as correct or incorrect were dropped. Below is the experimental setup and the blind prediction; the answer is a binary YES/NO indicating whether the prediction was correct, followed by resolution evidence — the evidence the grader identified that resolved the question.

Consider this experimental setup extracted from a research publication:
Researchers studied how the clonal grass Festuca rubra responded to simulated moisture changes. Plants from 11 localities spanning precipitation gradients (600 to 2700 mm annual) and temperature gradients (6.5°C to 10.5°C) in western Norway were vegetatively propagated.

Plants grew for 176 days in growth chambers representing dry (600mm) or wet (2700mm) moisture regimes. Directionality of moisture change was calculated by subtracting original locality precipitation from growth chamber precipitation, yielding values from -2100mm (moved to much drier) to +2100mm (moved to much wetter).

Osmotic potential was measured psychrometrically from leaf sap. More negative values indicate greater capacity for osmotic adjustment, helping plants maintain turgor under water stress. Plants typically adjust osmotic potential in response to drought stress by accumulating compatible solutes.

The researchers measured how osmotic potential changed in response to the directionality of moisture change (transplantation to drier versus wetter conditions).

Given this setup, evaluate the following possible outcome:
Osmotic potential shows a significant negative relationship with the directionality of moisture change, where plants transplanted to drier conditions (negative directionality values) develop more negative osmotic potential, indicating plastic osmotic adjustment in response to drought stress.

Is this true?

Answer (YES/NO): NO